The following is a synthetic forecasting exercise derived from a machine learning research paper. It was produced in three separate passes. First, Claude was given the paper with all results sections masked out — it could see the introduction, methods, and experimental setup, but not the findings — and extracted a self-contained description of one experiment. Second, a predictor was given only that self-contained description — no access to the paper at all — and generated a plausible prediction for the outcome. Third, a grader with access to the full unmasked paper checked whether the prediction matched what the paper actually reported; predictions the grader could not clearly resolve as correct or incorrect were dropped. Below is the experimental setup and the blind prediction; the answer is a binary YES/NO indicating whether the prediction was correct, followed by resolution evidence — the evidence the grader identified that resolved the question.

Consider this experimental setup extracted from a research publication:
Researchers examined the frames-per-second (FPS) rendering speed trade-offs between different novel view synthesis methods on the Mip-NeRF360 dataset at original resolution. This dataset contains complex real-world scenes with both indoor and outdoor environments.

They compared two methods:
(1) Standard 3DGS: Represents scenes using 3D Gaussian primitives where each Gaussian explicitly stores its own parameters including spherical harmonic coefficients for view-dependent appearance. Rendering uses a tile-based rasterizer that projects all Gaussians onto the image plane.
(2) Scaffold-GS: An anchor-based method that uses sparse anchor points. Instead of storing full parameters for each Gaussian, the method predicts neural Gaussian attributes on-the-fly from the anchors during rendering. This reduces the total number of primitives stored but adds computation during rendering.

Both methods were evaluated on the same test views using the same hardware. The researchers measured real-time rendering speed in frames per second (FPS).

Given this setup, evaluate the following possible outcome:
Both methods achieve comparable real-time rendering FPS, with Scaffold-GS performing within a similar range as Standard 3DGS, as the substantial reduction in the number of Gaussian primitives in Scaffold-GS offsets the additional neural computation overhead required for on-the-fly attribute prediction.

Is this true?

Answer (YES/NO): NO